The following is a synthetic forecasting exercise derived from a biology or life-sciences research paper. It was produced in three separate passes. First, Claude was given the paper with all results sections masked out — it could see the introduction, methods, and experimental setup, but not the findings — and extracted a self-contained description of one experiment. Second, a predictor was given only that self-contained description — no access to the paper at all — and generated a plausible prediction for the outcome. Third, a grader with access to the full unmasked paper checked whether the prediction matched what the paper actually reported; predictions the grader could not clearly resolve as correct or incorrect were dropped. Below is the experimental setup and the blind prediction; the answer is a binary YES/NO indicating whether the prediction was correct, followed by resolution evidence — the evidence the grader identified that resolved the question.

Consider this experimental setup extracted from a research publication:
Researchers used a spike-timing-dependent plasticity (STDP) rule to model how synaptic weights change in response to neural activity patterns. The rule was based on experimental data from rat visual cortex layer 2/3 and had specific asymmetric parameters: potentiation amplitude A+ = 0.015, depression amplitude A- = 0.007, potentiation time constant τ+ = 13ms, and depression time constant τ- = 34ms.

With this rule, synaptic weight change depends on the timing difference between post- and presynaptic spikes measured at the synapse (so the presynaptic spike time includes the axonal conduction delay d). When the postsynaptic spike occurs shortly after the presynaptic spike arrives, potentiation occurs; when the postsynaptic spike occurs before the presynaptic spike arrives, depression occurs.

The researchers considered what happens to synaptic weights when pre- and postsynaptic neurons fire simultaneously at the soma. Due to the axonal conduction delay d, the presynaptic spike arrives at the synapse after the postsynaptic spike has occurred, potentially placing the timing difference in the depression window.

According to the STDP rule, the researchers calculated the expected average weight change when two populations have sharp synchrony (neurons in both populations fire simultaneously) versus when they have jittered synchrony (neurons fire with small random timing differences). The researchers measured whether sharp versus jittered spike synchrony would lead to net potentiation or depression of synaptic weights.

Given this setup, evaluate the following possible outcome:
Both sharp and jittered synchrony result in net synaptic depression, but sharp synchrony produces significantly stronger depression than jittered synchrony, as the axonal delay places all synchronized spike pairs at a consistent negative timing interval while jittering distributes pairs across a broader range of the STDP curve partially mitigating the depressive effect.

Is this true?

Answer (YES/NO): NO